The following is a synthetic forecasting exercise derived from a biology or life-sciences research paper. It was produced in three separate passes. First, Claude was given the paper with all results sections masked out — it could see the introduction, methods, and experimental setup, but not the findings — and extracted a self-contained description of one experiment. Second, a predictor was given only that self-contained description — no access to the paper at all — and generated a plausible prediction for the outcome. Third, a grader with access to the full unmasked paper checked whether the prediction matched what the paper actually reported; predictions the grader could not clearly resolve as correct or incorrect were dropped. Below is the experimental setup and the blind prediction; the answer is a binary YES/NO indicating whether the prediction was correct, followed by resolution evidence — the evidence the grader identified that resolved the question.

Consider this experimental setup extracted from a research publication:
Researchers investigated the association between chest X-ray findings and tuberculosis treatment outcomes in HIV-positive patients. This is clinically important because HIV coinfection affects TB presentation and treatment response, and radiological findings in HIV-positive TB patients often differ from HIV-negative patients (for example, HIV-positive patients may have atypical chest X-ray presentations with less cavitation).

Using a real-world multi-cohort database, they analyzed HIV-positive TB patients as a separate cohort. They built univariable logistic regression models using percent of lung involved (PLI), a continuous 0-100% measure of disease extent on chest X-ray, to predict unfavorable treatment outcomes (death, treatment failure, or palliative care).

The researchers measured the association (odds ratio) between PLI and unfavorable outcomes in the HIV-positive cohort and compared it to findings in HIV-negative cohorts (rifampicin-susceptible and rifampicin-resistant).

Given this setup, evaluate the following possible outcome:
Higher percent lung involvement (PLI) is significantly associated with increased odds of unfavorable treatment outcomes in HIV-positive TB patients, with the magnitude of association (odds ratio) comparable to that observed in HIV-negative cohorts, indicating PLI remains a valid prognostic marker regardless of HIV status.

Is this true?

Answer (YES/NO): YES